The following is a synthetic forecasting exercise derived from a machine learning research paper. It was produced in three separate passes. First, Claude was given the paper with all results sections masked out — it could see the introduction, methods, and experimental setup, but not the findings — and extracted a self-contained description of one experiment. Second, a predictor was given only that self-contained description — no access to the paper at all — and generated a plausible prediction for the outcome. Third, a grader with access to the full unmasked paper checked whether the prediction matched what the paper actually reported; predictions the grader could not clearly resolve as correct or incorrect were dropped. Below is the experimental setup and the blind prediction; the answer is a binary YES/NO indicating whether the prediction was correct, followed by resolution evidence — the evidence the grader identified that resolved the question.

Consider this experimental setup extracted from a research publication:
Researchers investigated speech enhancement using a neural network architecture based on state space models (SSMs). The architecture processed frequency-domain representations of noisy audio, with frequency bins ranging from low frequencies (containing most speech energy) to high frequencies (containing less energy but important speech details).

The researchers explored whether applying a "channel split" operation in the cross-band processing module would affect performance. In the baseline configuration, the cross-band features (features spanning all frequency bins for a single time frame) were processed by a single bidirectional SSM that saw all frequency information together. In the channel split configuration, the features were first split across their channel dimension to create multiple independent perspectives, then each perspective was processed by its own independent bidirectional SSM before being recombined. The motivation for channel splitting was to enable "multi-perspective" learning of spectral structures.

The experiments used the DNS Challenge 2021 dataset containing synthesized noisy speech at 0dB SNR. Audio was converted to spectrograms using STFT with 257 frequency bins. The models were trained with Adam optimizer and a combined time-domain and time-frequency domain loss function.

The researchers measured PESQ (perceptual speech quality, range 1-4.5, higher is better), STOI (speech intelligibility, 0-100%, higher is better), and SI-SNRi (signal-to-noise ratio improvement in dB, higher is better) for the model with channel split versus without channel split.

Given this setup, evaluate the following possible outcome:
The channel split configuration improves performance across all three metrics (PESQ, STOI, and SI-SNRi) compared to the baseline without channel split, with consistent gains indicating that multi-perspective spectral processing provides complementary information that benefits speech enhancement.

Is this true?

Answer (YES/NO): YES